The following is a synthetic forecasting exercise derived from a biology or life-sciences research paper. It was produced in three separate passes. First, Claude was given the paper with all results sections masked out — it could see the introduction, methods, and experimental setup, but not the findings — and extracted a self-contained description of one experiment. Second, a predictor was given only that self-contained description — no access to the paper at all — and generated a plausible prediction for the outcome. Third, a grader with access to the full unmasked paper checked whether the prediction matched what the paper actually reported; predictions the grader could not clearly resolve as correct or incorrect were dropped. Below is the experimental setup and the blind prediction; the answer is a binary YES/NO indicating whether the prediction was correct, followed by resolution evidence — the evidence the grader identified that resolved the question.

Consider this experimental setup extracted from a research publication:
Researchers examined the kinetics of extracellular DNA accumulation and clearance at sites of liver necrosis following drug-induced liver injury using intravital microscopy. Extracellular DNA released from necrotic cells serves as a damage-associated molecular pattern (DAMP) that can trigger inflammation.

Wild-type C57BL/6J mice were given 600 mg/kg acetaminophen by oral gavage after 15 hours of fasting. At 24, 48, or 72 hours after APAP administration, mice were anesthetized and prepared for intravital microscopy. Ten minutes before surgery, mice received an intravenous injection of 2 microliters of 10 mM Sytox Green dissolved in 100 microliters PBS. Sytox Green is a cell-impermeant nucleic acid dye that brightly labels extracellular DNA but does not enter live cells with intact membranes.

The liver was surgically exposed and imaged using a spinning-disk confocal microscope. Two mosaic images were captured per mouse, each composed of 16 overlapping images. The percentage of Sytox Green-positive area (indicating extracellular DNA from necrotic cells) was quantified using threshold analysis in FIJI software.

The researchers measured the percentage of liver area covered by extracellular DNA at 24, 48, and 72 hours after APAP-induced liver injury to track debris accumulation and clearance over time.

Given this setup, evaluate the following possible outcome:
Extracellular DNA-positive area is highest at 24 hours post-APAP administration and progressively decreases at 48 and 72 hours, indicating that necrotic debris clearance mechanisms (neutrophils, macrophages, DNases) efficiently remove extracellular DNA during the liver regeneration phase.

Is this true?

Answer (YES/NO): YES